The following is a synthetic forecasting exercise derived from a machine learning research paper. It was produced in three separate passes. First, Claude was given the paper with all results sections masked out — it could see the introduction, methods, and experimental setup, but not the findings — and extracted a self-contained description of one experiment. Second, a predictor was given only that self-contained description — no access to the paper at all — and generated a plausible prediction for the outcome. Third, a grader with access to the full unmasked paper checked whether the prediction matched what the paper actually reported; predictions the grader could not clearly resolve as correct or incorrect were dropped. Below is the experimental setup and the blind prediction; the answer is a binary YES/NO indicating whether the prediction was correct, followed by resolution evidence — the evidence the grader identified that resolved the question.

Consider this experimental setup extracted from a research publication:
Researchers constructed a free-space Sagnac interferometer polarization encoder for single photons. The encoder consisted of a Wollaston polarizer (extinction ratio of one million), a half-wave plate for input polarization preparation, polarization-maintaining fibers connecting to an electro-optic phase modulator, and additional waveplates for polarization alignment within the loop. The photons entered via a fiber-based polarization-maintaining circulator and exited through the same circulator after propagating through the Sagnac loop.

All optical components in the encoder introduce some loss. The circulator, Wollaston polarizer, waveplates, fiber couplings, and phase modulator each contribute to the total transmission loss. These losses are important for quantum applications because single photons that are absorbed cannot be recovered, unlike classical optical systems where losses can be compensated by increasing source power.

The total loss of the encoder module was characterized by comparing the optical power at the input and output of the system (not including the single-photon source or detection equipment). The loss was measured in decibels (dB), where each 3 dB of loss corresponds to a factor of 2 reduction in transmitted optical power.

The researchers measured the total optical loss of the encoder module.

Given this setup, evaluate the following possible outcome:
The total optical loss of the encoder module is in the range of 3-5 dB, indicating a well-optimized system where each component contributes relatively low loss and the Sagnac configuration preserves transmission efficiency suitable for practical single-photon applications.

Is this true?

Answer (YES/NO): NO